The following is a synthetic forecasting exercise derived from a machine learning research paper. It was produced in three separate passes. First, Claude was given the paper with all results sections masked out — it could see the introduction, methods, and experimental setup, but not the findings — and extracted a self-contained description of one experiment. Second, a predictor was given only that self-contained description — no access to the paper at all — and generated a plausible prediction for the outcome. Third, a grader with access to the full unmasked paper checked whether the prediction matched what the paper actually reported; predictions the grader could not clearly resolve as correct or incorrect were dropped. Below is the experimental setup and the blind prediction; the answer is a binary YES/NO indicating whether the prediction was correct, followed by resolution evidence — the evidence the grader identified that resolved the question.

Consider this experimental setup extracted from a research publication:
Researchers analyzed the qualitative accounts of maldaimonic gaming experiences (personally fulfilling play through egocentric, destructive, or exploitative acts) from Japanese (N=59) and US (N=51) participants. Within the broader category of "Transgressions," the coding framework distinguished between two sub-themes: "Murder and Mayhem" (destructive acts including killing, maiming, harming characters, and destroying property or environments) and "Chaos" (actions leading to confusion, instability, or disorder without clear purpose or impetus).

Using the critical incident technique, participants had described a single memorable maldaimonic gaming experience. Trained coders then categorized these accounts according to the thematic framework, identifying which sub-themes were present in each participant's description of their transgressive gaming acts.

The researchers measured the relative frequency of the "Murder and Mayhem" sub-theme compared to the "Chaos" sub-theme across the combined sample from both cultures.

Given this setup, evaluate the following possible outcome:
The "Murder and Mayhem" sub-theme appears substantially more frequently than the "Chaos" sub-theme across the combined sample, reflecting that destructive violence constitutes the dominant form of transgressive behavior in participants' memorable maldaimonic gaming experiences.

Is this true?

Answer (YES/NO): YES